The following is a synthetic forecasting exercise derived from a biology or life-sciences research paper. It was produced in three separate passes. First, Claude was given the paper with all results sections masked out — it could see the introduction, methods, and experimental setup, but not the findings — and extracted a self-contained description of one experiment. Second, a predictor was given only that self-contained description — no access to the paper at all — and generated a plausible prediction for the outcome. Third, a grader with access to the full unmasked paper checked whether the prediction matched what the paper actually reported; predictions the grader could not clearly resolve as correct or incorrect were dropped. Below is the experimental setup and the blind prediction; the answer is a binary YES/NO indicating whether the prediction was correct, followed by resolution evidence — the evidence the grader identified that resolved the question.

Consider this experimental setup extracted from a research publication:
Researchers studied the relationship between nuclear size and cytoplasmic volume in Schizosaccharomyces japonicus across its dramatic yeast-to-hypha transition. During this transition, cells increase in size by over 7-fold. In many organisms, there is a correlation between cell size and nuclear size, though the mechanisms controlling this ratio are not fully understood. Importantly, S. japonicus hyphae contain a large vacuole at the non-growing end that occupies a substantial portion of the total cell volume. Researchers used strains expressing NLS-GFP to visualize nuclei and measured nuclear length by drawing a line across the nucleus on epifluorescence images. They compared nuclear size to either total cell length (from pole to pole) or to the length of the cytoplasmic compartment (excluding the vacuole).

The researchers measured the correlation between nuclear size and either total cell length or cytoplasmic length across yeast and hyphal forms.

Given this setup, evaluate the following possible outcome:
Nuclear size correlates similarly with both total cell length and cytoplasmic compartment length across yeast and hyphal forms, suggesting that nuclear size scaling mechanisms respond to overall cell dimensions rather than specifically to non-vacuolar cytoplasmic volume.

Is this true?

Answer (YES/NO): NO